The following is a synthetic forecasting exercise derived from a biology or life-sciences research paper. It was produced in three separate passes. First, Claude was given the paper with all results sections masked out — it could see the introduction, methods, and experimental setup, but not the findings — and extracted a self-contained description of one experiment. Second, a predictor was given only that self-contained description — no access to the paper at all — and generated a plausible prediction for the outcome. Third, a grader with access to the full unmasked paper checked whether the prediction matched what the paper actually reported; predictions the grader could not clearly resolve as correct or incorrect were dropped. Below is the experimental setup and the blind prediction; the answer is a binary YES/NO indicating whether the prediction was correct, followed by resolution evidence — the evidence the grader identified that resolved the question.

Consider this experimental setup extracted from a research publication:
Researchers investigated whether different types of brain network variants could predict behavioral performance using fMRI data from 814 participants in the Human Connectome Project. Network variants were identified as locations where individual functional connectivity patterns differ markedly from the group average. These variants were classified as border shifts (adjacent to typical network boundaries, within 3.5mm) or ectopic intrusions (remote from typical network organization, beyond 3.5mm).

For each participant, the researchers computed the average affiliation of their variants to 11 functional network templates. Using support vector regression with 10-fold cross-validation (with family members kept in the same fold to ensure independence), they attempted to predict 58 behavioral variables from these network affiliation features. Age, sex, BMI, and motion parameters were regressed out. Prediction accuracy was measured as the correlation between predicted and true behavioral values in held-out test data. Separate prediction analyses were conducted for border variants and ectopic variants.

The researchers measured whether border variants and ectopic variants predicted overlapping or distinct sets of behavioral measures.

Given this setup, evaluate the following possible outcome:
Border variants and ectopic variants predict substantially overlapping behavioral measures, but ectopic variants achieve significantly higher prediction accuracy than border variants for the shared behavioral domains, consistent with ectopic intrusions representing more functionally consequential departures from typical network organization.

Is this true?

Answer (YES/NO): NO